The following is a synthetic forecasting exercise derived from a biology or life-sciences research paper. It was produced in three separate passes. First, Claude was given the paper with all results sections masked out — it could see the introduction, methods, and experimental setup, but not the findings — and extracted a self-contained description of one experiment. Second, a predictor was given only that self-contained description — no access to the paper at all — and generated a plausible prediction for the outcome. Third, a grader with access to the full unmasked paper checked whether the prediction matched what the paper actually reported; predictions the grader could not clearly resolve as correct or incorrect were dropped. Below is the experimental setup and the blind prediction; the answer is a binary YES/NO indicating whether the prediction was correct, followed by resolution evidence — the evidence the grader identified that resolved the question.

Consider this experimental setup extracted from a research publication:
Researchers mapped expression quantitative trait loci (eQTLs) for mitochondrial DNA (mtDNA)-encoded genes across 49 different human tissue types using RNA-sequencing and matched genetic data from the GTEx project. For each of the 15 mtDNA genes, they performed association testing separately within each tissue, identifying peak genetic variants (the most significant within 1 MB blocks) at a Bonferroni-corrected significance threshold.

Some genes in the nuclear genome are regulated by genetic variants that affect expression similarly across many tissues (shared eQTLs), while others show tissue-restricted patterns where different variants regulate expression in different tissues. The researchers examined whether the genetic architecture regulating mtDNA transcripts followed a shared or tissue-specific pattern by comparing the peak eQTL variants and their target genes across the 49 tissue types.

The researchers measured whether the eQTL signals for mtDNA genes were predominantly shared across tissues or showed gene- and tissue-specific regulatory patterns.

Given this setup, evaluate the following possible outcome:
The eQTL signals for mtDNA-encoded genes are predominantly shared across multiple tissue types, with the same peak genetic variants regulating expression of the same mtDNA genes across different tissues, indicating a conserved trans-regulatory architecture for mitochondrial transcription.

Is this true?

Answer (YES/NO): NO